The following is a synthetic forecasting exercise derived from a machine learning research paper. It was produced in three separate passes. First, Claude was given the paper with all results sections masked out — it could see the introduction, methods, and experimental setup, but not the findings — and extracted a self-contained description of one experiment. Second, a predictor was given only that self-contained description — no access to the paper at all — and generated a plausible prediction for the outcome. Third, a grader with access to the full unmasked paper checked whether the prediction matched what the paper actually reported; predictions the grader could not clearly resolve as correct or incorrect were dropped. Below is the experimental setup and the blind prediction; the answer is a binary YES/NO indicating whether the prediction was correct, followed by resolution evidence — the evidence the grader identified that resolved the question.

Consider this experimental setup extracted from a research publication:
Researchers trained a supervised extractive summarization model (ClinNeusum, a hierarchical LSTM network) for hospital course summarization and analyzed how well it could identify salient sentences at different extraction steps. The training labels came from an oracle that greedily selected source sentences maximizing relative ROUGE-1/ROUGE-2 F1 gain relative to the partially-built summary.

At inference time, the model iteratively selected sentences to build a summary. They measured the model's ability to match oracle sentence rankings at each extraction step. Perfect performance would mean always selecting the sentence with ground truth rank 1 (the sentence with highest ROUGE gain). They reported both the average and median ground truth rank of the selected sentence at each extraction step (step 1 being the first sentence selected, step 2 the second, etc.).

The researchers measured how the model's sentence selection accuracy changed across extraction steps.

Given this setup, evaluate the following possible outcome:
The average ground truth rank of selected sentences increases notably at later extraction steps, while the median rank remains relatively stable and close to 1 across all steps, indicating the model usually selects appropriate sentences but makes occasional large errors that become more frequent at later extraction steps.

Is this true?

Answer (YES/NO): NO